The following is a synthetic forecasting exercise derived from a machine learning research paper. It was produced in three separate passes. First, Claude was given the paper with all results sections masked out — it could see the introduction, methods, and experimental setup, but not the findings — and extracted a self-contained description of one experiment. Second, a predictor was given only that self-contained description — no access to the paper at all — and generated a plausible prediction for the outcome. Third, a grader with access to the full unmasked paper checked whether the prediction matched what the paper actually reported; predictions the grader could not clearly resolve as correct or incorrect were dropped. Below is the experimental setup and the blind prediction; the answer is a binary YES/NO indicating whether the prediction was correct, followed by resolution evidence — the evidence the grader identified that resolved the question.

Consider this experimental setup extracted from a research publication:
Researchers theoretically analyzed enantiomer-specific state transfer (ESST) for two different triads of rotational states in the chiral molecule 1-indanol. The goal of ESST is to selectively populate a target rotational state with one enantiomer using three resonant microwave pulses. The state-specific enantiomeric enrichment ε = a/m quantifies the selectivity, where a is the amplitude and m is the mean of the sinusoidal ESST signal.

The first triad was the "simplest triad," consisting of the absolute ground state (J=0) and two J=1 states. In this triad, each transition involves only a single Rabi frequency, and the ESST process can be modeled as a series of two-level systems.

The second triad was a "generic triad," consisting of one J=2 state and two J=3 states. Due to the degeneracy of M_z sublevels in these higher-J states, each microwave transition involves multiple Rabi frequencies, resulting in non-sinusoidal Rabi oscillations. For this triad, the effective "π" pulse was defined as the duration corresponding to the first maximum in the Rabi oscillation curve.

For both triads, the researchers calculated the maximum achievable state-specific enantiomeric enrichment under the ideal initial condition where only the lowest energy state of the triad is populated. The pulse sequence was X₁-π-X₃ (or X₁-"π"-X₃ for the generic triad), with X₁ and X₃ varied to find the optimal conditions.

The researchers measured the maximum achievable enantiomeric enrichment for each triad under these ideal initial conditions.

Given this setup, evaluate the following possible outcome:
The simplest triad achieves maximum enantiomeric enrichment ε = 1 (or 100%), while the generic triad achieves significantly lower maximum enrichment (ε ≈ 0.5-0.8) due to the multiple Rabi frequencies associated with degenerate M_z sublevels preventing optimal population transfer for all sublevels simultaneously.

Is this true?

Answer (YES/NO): NO